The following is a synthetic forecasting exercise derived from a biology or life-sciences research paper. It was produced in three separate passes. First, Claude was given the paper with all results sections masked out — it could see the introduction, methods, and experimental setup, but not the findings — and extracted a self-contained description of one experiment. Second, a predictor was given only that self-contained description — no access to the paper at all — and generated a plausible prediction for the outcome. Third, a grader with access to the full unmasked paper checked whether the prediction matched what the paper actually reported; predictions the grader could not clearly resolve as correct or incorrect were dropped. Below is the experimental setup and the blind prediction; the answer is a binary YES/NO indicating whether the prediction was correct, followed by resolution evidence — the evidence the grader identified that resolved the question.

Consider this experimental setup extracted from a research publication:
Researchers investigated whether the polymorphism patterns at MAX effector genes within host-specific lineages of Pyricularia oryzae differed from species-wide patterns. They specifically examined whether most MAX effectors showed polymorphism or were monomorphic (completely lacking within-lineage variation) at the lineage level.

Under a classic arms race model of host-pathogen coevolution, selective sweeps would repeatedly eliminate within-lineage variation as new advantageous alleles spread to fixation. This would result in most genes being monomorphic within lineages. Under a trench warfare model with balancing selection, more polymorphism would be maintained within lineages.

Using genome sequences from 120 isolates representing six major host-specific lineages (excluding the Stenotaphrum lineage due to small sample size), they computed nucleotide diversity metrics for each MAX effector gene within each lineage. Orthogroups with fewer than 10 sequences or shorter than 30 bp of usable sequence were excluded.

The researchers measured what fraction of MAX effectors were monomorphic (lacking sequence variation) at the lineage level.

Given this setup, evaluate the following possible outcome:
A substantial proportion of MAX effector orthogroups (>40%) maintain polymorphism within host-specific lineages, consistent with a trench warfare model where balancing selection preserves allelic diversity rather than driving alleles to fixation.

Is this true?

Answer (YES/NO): NO